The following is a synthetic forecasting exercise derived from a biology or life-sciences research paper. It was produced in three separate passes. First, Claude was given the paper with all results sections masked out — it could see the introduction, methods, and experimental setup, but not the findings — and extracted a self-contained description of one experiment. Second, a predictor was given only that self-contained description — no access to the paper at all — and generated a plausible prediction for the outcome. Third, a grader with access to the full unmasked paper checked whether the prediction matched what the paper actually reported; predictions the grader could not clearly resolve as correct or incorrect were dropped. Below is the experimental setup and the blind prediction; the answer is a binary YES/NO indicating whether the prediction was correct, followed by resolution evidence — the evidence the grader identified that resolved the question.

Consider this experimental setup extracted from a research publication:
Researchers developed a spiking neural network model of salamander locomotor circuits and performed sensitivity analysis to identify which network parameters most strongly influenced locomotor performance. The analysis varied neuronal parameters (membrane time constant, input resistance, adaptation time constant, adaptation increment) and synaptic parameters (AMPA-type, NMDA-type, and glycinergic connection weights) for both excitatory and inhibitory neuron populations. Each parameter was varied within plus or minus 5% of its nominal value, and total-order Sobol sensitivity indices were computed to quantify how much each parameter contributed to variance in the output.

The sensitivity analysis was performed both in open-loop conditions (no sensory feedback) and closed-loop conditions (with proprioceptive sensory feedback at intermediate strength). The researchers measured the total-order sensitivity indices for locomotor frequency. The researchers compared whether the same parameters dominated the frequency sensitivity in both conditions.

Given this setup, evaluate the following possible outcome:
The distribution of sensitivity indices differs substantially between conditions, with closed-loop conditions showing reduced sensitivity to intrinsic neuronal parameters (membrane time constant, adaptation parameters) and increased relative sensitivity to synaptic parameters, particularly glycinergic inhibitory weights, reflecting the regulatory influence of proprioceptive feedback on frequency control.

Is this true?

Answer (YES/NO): NO